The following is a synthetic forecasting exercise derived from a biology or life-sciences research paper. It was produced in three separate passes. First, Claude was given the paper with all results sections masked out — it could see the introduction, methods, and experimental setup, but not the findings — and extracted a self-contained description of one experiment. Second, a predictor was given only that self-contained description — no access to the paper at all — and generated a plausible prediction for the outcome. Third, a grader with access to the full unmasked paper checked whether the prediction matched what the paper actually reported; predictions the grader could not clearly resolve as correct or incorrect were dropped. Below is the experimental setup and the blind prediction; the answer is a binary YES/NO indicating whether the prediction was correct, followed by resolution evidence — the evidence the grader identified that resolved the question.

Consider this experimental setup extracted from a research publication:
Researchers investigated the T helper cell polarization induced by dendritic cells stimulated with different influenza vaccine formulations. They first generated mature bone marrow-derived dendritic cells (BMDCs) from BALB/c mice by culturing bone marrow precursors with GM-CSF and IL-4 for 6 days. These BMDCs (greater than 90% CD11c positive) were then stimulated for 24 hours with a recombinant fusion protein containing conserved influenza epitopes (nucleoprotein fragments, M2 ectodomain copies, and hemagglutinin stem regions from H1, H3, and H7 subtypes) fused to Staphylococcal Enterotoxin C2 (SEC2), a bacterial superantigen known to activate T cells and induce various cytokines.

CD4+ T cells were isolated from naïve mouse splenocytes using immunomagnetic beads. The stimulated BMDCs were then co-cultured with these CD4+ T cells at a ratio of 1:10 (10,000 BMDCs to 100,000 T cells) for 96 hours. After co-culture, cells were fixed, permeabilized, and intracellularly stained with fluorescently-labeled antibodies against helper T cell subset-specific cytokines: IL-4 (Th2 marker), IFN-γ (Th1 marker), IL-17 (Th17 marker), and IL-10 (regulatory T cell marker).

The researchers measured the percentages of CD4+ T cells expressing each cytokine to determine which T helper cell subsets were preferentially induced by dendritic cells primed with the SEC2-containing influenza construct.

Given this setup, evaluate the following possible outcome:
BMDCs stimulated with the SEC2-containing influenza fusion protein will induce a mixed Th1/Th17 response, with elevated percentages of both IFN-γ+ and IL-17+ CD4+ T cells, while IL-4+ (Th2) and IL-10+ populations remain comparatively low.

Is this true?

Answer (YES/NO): NO